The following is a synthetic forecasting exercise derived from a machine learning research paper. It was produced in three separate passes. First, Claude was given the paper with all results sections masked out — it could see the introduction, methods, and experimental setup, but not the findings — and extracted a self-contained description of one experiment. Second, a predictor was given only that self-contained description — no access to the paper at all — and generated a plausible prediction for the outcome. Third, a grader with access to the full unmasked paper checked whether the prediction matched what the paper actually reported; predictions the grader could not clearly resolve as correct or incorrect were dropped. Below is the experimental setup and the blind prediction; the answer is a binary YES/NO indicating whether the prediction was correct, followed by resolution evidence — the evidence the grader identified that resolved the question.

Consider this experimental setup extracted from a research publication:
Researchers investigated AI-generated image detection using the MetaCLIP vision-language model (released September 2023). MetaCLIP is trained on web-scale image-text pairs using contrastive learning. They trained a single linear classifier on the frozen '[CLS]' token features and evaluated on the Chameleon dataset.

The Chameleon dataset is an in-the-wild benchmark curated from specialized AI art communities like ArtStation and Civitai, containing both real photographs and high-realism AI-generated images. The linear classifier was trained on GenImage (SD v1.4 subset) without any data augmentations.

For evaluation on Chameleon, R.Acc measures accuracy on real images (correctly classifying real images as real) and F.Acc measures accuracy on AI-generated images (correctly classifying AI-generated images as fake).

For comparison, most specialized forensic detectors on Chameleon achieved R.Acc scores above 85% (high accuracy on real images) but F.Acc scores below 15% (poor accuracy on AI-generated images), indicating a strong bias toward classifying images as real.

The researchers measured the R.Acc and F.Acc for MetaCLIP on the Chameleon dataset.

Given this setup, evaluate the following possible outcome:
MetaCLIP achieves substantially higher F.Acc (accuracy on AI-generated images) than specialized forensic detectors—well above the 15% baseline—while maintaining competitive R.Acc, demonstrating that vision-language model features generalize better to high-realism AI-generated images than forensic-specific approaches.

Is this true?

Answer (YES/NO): NO